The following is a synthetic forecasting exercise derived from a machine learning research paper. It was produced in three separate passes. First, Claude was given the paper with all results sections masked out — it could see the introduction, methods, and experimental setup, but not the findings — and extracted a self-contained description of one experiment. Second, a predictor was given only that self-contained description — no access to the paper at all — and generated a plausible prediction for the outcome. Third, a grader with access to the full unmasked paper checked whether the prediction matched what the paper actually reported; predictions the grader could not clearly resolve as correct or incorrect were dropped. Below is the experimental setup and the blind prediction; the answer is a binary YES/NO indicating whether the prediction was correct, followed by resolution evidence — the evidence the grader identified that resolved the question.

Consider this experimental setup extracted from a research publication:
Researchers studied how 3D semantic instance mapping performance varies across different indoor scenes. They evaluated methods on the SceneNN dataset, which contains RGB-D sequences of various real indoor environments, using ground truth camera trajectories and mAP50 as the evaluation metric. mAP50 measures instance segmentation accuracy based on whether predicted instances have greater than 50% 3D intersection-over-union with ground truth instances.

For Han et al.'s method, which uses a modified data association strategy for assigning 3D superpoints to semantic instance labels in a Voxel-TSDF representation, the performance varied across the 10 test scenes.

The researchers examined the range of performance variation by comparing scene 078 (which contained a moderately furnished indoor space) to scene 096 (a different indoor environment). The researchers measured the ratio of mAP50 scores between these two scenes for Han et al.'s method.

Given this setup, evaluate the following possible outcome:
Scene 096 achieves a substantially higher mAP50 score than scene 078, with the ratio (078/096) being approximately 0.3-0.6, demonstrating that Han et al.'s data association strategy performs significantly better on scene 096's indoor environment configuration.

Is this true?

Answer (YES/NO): NO